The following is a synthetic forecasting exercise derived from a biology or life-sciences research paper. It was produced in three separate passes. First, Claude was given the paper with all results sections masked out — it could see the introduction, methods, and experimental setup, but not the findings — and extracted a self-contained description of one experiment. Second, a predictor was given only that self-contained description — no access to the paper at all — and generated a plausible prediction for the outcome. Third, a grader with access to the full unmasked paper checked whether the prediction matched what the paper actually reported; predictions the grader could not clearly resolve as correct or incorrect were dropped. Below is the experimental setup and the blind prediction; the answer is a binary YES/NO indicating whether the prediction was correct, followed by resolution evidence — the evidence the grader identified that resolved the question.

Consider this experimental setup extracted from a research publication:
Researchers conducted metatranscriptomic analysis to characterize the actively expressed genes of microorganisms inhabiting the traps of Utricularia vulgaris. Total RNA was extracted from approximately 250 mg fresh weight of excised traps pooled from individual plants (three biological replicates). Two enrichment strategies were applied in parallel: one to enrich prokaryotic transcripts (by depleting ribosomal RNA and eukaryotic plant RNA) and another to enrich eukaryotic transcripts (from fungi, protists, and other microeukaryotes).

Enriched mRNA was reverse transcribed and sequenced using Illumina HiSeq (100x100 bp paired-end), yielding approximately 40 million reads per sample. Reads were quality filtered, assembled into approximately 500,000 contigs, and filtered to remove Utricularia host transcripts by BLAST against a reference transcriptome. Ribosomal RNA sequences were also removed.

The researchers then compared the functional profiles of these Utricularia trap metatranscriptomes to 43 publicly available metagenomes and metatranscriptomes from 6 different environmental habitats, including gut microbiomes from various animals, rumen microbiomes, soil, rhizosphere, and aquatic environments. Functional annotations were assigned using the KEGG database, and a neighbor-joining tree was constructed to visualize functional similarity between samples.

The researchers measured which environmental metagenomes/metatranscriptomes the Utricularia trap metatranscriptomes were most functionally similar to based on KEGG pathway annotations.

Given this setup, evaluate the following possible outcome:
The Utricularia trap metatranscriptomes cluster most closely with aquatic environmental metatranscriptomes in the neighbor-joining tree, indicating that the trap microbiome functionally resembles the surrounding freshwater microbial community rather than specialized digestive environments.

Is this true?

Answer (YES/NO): YES